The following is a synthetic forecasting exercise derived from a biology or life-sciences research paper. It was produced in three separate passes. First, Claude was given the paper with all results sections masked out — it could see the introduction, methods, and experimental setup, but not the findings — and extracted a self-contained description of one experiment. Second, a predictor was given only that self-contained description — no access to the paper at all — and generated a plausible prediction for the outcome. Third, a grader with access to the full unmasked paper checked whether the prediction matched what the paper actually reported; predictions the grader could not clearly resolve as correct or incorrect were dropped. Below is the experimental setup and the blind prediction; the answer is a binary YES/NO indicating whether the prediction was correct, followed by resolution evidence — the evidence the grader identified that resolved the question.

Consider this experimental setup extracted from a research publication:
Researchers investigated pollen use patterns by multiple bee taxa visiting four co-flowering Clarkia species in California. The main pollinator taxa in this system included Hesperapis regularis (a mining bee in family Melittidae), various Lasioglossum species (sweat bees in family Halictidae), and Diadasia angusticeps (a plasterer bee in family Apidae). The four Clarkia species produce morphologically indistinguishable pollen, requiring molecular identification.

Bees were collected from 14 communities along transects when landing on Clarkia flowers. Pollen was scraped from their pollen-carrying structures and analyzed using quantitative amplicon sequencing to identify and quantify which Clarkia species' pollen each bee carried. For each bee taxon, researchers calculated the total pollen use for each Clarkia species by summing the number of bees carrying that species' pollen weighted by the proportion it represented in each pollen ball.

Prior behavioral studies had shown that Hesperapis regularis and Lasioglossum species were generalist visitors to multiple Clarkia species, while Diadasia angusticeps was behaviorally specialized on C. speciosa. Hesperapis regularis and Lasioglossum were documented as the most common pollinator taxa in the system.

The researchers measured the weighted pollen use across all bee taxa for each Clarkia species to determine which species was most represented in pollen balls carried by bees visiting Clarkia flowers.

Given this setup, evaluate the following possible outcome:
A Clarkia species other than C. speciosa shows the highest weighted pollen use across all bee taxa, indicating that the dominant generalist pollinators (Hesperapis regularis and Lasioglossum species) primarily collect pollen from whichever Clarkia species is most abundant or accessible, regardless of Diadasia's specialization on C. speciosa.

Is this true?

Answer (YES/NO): YES